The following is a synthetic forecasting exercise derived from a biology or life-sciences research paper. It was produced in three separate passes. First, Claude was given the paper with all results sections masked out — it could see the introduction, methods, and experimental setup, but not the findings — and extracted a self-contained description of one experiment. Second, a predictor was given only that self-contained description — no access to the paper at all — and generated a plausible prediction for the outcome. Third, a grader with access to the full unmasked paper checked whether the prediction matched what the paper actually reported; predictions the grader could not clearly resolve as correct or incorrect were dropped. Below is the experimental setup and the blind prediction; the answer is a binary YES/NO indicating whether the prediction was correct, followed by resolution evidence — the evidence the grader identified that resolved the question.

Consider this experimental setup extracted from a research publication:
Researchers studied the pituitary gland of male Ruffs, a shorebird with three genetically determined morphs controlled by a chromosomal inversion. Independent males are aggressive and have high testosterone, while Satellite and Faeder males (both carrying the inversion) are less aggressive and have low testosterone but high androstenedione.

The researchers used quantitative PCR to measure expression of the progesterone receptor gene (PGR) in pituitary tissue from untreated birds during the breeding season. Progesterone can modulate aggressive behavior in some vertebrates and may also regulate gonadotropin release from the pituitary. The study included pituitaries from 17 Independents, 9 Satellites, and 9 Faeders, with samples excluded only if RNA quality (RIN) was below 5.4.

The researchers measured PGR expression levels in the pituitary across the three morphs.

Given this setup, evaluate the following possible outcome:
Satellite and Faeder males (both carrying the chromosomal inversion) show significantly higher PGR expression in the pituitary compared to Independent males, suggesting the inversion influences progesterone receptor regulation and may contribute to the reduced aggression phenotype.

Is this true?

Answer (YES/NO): NO